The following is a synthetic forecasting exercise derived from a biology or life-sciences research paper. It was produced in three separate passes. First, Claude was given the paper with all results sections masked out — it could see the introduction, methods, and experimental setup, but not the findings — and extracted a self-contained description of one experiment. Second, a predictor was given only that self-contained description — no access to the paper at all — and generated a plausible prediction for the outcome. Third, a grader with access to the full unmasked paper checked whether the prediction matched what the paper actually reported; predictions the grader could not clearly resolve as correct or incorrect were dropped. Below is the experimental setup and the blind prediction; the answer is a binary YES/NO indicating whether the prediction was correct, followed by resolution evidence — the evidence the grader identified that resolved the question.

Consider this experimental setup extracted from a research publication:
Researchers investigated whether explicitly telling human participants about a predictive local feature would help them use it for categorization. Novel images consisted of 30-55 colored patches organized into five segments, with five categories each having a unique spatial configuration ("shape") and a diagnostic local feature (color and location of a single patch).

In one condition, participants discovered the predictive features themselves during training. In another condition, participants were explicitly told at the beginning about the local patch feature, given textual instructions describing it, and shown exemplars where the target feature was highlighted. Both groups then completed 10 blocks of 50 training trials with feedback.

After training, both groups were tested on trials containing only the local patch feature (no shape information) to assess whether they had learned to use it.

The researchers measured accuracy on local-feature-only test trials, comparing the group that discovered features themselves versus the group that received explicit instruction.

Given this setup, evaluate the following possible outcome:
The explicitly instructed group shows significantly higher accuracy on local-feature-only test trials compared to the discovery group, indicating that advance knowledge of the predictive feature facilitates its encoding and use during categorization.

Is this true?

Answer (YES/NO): NO